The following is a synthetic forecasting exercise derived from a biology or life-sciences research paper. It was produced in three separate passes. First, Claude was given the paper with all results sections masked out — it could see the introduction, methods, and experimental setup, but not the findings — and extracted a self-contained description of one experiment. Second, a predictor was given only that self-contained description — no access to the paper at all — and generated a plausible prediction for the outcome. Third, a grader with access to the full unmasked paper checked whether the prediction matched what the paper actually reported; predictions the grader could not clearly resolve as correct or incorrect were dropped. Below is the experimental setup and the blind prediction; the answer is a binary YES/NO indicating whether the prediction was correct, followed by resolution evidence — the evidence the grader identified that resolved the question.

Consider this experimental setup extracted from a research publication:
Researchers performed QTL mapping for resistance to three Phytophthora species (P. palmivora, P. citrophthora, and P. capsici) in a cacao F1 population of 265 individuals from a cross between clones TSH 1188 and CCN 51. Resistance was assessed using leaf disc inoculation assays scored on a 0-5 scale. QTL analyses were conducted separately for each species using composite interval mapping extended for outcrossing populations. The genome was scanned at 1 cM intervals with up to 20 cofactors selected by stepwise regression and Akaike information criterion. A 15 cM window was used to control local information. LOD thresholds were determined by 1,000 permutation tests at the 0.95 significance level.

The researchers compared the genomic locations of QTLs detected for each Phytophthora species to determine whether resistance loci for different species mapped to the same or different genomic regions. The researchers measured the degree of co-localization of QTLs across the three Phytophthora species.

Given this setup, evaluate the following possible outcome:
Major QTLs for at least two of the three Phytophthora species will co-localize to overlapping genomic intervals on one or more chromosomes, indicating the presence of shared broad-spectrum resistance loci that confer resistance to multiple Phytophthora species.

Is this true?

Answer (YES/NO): NO